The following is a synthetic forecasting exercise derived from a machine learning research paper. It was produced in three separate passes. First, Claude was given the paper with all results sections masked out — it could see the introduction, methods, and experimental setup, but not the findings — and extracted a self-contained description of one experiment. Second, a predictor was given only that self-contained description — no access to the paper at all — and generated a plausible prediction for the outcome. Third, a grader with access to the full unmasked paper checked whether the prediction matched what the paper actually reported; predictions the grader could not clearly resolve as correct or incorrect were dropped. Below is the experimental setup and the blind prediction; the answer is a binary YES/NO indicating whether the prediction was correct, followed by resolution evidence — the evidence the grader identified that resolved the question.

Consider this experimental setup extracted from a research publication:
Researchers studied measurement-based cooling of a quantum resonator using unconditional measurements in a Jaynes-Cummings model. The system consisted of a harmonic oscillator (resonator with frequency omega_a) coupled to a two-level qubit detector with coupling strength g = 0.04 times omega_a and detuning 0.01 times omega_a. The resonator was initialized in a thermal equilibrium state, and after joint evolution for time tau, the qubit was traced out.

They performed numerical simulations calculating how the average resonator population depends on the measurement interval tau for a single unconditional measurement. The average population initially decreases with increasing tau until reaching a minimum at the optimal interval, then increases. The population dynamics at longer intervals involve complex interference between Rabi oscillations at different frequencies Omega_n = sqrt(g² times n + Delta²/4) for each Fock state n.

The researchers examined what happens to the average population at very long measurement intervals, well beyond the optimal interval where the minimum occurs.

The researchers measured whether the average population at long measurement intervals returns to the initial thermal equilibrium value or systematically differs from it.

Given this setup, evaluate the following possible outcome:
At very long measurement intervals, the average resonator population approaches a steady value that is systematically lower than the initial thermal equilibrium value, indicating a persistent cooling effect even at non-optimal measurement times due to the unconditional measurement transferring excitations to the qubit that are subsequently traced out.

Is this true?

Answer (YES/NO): YES